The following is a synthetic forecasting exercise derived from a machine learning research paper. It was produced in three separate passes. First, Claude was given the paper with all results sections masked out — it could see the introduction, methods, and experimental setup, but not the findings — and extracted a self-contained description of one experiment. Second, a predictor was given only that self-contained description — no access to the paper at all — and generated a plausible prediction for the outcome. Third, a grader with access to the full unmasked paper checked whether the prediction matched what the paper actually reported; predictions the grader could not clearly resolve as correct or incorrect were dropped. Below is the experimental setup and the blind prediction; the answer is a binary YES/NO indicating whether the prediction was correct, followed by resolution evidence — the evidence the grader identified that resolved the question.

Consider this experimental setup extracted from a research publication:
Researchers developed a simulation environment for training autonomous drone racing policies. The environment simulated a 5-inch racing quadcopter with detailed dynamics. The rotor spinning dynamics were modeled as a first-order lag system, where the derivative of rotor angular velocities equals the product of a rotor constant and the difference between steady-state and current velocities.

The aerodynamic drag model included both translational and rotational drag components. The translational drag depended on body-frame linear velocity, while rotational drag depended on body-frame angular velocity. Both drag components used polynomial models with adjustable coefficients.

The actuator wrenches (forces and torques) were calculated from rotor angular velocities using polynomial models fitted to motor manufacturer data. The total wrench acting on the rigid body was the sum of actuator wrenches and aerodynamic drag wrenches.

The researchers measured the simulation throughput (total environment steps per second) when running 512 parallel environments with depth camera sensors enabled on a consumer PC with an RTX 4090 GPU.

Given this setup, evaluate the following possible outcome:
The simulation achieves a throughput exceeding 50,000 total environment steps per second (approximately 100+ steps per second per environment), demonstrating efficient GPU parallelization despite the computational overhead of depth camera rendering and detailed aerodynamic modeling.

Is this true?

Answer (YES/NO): NO